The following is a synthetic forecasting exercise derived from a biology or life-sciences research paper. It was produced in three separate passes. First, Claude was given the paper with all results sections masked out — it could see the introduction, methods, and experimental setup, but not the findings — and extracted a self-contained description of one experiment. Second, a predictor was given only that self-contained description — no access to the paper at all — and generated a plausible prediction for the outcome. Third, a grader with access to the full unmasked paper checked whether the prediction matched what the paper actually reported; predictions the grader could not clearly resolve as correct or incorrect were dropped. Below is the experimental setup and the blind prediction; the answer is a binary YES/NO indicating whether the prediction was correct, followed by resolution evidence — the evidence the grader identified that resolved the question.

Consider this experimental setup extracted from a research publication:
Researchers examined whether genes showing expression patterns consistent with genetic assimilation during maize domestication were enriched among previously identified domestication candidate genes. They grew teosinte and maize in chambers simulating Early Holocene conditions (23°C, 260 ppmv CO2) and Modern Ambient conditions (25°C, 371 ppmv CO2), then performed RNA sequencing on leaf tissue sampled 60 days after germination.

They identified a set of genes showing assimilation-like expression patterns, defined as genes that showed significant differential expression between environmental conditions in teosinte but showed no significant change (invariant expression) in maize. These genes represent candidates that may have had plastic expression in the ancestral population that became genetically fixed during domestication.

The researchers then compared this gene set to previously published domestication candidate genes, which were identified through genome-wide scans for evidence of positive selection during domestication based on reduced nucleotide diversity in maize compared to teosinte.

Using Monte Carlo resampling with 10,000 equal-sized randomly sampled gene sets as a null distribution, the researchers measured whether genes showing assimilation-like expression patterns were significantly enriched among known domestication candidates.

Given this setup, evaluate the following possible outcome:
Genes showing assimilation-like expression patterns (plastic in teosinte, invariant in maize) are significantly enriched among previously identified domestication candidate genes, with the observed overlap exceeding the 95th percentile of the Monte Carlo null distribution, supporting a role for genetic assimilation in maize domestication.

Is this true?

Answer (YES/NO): NO